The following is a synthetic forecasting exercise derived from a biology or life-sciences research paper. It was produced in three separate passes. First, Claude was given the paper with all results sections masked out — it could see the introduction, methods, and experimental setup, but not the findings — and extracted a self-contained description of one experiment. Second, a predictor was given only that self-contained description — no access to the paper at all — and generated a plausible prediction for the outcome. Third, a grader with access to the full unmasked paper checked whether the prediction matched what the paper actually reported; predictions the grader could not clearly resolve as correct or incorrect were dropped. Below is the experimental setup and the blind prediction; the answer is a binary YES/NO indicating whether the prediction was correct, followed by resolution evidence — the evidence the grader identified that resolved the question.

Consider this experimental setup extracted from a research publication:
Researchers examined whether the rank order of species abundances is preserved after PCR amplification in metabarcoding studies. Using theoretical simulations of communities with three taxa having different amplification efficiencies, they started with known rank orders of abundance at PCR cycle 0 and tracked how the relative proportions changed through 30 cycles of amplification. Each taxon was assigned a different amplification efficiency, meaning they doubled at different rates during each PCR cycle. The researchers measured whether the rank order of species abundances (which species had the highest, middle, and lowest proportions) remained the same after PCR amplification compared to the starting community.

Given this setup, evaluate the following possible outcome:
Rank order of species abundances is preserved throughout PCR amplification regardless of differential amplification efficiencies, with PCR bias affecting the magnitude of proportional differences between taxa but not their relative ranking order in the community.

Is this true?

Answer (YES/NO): NO